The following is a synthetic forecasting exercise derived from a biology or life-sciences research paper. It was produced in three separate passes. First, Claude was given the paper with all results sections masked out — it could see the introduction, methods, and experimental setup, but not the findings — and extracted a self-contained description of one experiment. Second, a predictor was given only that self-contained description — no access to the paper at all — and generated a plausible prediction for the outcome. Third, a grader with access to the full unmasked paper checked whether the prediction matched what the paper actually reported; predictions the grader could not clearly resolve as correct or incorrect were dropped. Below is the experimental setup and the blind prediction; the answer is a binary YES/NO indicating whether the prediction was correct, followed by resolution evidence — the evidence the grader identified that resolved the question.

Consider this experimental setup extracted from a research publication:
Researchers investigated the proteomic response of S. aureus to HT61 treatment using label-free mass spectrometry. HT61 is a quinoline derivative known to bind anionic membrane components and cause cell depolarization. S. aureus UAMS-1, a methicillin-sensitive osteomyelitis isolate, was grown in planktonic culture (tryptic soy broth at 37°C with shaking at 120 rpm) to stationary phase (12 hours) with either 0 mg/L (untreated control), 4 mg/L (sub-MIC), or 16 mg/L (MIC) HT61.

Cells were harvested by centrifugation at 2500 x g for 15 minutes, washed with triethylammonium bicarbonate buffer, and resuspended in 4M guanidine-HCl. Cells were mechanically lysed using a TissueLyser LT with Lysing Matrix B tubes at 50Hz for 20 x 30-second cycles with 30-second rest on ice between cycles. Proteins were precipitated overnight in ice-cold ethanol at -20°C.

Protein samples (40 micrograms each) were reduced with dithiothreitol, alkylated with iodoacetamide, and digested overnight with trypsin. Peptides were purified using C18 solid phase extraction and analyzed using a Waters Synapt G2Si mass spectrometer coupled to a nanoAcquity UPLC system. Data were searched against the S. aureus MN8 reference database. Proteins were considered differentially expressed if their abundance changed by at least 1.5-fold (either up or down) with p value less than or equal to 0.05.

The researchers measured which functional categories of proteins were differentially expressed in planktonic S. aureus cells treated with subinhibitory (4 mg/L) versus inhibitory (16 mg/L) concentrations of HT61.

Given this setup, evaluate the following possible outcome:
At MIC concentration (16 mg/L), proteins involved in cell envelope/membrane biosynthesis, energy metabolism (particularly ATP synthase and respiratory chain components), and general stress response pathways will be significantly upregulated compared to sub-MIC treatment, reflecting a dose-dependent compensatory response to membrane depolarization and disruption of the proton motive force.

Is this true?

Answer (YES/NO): NO